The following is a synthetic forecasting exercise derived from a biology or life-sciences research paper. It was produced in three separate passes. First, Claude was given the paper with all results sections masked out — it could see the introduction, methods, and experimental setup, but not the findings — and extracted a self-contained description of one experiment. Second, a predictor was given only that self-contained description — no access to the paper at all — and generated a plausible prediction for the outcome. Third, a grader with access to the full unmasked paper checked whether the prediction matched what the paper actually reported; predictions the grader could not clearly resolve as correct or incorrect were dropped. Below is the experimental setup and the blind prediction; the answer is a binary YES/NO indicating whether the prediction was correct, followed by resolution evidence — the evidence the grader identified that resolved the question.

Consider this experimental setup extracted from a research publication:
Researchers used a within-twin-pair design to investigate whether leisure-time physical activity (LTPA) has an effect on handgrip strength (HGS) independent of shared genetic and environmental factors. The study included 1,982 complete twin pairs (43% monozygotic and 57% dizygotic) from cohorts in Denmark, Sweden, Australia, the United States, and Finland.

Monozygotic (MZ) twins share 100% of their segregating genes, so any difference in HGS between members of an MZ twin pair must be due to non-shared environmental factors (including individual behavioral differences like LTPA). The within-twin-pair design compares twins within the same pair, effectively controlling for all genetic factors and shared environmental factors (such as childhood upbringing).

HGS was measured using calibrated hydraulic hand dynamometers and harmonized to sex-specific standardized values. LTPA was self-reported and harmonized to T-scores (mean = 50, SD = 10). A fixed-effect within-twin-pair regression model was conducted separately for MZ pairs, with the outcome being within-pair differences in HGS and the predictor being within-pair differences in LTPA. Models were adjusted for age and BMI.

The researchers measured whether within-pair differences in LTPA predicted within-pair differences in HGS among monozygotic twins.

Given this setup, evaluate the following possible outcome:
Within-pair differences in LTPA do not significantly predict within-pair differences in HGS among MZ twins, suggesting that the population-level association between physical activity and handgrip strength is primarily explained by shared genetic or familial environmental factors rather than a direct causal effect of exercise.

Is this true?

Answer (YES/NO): YES